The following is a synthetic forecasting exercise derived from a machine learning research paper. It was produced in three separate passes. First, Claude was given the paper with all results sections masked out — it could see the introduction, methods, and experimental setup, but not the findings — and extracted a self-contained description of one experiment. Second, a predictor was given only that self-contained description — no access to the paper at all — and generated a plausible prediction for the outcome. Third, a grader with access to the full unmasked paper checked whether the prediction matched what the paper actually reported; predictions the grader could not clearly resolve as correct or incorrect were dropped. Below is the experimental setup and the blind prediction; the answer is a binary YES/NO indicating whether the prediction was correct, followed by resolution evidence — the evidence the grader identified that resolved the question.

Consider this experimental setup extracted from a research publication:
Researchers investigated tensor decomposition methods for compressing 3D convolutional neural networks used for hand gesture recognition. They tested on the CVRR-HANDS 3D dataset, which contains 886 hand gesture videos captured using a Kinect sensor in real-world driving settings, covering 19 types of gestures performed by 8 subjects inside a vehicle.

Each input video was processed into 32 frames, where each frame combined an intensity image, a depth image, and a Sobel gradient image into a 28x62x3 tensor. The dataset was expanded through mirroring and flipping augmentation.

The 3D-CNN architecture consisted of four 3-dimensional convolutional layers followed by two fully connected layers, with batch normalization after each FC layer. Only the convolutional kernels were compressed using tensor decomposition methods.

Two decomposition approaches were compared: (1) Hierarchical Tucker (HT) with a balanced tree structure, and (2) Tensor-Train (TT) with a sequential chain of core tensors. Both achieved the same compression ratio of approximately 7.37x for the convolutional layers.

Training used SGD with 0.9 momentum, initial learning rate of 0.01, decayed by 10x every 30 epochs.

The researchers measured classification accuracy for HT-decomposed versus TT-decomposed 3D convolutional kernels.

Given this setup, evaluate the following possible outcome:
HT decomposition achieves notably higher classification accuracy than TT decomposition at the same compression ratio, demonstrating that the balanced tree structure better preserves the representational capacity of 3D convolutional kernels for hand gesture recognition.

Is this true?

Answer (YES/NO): NO